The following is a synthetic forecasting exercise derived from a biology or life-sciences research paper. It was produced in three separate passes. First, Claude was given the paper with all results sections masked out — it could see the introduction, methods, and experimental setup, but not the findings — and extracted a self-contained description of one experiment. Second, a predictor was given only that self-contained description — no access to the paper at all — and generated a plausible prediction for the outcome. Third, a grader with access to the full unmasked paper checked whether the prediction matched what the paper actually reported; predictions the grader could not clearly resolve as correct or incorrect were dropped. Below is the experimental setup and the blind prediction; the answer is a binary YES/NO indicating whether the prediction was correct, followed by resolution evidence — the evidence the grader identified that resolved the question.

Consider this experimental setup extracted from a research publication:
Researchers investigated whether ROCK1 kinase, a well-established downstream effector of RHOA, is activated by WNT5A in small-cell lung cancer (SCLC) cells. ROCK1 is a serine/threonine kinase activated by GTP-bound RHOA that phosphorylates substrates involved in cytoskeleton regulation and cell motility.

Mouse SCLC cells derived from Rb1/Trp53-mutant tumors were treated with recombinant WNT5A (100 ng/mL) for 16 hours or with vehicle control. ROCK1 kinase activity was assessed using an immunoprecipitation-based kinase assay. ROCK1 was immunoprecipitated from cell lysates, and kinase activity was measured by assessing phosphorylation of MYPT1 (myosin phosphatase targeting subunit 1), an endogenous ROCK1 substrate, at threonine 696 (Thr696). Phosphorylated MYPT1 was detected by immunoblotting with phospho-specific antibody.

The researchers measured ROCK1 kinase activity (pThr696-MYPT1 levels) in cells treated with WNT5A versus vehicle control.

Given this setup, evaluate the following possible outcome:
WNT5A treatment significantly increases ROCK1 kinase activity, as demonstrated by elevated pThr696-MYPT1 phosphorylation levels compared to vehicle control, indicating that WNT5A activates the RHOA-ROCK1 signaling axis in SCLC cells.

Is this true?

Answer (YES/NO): NO